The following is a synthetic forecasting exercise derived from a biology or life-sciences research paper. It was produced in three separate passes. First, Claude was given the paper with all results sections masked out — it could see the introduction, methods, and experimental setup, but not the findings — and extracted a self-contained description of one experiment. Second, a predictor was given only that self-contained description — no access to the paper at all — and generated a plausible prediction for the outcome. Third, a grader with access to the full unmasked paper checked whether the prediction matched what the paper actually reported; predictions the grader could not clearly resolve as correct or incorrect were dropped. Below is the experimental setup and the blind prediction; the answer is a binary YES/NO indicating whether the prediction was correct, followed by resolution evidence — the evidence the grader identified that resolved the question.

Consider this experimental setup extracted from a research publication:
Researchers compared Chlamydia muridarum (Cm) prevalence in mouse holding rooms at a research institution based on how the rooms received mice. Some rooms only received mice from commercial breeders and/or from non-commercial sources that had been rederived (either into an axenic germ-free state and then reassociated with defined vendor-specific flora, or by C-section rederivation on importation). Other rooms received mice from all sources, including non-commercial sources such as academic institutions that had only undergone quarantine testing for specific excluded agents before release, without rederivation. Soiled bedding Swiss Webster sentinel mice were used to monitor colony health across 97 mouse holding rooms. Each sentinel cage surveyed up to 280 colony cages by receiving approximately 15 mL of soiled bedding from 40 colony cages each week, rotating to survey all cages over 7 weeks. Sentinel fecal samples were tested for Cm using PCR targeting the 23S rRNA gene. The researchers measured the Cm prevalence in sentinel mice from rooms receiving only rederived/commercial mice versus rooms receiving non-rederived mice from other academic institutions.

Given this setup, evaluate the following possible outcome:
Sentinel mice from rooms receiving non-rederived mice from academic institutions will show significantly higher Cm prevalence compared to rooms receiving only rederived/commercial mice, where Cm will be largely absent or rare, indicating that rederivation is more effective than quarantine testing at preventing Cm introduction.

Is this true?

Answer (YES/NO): YES